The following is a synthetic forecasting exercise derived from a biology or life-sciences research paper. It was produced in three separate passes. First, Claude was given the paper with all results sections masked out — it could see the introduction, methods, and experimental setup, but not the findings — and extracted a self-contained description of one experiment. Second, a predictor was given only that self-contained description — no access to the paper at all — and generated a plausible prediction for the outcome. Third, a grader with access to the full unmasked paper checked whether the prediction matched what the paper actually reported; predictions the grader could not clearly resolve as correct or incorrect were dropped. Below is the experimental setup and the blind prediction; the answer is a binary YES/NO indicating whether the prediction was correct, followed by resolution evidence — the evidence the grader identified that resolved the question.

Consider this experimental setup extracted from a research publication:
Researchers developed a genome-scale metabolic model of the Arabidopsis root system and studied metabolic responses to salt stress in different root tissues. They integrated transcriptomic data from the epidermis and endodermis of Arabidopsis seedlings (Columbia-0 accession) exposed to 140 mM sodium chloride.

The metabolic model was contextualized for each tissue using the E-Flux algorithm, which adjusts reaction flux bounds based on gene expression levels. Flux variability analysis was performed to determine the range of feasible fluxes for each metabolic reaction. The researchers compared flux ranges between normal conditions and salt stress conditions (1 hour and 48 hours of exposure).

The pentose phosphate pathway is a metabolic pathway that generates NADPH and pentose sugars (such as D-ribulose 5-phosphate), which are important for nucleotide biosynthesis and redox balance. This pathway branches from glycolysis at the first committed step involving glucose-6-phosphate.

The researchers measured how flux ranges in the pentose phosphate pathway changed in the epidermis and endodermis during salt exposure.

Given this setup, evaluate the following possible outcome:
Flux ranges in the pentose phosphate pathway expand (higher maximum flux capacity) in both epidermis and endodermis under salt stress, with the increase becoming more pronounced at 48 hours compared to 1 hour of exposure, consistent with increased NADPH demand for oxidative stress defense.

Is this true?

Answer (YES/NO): NO